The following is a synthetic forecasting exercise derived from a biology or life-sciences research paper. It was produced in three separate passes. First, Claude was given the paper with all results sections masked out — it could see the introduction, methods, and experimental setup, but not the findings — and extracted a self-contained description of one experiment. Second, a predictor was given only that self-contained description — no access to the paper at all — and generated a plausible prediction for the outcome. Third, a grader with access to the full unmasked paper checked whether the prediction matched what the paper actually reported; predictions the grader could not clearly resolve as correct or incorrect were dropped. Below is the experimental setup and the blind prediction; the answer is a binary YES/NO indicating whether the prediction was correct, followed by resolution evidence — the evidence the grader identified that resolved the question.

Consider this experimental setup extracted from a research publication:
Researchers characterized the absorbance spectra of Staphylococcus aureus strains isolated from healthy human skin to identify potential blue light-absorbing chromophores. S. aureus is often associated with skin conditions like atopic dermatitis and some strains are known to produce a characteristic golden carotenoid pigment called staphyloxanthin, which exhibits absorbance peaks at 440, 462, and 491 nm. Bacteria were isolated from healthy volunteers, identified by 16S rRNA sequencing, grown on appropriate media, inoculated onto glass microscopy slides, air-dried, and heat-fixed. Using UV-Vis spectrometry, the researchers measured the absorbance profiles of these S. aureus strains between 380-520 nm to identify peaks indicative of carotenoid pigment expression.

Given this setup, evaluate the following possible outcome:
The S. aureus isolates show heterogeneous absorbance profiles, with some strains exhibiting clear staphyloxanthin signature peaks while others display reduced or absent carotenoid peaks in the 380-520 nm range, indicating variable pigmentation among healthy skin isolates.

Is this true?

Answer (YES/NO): NO